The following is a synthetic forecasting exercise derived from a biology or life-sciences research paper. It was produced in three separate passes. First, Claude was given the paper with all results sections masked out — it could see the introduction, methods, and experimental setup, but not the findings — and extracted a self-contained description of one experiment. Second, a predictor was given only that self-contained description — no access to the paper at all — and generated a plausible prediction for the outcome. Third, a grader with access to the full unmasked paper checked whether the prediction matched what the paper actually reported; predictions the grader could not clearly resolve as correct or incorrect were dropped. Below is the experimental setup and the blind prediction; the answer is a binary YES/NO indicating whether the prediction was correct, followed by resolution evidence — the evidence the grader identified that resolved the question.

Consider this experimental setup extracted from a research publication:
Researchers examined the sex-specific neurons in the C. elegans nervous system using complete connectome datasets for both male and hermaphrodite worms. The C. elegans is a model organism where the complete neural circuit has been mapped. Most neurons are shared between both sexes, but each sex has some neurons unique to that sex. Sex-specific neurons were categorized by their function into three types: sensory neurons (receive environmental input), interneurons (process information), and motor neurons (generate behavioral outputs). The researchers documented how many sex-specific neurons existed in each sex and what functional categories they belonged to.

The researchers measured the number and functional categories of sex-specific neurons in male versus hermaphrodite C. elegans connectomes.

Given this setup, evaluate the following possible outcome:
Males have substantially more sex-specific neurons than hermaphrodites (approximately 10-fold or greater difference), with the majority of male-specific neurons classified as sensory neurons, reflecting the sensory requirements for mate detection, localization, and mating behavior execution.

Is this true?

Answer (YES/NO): NO